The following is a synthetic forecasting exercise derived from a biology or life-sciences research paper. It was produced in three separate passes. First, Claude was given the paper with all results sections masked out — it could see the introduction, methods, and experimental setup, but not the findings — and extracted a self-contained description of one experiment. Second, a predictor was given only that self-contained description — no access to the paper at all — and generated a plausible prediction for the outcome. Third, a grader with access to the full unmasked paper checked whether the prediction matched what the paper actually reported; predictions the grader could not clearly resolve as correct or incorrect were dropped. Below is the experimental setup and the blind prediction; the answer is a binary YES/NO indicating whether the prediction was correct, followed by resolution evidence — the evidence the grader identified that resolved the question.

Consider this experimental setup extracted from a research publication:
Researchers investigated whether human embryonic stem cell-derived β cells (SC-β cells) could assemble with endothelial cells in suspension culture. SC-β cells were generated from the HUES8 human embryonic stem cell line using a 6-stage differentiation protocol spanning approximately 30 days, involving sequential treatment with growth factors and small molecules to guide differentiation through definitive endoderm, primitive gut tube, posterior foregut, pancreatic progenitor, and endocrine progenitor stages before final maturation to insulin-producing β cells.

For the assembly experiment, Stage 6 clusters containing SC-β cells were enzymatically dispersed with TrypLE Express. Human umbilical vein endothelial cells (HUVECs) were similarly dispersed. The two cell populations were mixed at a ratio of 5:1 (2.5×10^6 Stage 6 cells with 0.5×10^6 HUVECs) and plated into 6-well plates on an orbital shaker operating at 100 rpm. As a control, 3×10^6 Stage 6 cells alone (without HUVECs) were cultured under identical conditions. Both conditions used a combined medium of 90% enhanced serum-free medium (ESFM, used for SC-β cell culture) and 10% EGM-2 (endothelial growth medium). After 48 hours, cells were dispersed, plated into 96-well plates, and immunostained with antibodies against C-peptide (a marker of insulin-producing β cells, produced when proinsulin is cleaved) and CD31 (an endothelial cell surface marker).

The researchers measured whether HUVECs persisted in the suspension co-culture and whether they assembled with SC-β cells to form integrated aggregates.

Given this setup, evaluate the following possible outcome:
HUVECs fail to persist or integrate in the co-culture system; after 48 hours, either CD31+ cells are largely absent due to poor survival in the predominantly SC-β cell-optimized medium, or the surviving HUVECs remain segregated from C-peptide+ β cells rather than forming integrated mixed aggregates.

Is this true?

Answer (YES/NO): YES